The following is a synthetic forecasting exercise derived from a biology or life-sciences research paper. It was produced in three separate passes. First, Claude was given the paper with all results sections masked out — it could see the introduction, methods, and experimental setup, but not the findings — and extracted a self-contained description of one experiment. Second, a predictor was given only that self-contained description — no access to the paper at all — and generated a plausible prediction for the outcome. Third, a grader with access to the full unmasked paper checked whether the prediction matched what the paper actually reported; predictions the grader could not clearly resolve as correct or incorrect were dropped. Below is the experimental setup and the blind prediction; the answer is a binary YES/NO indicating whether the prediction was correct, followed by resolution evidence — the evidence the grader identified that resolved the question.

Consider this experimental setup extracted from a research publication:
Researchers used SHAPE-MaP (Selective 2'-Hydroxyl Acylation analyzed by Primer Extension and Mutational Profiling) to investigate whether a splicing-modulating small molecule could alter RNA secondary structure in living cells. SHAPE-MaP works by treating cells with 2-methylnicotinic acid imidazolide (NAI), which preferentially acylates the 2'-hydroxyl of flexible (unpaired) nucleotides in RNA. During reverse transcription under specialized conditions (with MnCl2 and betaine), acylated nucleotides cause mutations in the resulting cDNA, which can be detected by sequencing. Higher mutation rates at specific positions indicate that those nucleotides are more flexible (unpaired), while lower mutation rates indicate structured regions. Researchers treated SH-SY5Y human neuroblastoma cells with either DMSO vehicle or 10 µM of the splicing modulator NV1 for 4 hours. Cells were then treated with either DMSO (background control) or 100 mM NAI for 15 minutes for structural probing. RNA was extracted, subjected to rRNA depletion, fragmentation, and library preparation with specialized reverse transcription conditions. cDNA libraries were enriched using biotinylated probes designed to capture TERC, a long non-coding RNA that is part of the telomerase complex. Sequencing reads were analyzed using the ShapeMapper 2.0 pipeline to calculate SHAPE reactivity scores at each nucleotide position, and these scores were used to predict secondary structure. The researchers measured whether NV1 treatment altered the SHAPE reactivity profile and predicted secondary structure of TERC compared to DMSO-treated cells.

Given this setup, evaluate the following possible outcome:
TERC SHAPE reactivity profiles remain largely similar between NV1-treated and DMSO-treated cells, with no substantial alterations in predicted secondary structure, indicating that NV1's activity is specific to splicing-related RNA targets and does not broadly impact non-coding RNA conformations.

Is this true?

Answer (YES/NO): NO